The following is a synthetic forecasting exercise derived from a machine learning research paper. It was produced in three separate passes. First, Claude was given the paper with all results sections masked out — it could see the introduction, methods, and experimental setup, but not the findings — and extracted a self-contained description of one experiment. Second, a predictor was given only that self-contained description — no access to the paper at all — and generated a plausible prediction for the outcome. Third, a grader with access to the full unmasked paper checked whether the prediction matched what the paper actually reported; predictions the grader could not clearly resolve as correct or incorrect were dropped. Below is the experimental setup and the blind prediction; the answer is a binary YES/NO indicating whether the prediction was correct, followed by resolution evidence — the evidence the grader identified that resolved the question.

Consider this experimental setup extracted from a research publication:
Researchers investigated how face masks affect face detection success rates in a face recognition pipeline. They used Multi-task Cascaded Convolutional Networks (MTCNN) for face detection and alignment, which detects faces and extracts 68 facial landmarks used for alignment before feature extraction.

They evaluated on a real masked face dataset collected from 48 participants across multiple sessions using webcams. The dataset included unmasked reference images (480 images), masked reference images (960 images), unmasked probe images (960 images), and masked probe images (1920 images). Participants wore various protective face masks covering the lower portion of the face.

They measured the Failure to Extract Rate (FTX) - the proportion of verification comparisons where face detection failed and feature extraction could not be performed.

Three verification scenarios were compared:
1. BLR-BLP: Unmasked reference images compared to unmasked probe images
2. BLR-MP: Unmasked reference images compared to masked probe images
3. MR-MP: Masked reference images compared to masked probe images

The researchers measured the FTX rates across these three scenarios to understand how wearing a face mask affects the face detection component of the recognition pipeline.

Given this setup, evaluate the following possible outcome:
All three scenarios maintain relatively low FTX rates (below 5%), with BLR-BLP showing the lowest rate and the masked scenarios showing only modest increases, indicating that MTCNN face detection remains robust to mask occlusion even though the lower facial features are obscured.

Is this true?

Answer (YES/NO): YES